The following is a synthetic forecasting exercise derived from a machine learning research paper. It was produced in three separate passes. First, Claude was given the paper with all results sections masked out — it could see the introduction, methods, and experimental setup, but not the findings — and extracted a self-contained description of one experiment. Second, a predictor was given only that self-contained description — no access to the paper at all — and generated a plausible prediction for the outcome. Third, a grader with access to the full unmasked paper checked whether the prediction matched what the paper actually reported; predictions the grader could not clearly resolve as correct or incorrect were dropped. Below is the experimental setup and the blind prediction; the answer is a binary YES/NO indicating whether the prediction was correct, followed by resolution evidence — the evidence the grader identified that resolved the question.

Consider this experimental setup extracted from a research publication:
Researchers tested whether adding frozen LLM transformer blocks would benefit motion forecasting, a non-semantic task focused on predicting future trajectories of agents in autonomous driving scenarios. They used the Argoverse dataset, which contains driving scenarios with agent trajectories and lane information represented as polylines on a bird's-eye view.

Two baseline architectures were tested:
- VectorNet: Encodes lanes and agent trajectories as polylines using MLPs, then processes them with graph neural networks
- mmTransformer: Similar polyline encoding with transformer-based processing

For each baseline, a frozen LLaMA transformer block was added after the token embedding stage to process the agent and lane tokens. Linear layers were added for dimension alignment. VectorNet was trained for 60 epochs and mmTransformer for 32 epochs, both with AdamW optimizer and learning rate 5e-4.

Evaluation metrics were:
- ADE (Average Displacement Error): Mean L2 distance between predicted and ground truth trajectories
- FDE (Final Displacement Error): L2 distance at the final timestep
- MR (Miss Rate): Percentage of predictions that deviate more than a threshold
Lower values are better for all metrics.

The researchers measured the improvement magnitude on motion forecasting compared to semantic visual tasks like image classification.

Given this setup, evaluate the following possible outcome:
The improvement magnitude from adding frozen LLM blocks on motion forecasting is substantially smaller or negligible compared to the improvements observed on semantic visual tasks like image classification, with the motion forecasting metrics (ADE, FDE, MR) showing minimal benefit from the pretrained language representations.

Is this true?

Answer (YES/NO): YES